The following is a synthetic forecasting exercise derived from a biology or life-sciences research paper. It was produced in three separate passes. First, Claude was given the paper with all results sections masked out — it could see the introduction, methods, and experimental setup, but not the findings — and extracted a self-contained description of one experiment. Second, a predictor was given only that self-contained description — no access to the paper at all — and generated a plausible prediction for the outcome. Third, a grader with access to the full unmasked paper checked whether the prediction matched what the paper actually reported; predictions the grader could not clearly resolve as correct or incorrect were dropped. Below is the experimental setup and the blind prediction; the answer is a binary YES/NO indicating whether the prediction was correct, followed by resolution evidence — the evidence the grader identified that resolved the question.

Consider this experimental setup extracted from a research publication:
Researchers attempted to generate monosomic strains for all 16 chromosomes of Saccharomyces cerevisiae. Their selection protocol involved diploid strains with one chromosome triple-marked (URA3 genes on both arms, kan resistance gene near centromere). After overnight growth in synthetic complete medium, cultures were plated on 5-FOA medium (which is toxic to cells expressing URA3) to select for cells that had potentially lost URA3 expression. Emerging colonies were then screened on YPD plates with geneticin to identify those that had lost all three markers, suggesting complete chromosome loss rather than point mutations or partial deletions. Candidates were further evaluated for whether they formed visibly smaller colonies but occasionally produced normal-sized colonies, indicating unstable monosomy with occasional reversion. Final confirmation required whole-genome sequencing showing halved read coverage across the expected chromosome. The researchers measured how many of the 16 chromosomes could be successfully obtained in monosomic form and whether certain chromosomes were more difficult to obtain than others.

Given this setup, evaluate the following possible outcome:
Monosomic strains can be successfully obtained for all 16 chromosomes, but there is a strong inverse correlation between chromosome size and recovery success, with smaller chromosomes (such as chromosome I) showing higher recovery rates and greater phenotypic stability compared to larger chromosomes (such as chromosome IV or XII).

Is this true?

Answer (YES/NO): NO